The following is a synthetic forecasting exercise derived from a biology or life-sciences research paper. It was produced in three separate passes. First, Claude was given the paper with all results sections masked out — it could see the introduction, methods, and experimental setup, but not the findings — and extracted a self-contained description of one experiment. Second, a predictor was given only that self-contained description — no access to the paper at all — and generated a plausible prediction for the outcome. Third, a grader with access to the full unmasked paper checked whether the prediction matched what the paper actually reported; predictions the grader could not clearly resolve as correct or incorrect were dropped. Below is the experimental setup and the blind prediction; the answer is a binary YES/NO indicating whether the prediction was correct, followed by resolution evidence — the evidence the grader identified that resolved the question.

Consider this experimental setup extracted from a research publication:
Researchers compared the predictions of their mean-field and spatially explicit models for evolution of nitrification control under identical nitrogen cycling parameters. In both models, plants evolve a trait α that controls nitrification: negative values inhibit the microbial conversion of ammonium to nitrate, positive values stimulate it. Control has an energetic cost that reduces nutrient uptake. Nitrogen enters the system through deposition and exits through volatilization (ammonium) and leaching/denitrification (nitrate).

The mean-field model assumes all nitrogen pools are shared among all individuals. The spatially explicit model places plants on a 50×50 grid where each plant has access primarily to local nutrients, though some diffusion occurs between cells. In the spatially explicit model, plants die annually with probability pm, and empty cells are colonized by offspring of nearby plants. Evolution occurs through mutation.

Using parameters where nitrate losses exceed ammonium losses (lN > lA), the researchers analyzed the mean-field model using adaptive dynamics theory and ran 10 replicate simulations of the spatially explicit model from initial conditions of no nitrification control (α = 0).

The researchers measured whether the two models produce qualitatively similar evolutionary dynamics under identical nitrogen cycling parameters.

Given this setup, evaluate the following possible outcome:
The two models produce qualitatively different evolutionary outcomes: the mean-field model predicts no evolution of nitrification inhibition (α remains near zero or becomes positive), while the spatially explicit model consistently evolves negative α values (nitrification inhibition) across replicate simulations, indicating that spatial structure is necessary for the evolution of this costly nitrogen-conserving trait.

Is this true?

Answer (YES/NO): YES